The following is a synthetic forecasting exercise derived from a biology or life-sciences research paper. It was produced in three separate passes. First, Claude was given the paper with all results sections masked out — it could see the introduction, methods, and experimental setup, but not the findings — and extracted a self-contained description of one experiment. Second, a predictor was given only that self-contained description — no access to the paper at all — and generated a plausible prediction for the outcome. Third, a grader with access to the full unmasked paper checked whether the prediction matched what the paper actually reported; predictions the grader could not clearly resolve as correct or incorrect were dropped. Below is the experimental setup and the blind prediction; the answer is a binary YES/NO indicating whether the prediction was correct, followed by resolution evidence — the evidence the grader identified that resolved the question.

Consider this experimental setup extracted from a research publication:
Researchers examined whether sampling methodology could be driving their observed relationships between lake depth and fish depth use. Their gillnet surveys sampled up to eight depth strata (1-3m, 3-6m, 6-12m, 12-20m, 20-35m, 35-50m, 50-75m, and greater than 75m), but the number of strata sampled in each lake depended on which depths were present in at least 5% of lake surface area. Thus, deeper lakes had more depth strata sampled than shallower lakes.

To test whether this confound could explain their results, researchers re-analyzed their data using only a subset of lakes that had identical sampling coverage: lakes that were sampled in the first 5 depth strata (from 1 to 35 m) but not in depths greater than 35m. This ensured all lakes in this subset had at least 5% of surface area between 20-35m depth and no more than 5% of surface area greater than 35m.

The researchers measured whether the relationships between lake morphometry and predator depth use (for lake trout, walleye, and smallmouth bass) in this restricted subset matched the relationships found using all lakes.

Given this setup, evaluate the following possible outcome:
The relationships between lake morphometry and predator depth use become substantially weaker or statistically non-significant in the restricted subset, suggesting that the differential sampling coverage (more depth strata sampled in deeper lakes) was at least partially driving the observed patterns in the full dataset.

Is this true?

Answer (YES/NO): NO